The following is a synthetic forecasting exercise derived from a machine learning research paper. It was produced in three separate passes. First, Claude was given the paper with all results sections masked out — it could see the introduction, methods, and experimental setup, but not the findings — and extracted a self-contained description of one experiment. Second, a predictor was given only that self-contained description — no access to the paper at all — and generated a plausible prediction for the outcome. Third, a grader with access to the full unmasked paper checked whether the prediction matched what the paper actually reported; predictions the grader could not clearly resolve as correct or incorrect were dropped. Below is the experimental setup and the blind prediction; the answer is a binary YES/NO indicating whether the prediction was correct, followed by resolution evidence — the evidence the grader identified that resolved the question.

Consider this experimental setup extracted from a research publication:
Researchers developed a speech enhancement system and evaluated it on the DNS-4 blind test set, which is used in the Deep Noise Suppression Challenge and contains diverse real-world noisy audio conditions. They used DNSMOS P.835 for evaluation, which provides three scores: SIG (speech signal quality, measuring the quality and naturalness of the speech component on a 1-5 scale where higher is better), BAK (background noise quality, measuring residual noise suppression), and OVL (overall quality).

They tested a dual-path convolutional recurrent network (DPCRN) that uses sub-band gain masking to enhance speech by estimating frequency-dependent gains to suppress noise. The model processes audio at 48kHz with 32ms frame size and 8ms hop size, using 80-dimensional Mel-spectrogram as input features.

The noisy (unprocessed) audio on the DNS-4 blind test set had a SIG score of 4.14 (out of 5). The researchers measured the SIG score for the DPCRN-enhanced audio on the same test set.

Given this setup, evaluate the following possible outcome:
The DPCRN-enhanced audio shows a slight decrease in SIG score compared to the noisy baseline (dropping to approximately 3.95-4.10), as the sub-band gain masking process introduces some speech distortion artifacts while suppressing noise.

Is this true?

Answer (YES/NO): YES